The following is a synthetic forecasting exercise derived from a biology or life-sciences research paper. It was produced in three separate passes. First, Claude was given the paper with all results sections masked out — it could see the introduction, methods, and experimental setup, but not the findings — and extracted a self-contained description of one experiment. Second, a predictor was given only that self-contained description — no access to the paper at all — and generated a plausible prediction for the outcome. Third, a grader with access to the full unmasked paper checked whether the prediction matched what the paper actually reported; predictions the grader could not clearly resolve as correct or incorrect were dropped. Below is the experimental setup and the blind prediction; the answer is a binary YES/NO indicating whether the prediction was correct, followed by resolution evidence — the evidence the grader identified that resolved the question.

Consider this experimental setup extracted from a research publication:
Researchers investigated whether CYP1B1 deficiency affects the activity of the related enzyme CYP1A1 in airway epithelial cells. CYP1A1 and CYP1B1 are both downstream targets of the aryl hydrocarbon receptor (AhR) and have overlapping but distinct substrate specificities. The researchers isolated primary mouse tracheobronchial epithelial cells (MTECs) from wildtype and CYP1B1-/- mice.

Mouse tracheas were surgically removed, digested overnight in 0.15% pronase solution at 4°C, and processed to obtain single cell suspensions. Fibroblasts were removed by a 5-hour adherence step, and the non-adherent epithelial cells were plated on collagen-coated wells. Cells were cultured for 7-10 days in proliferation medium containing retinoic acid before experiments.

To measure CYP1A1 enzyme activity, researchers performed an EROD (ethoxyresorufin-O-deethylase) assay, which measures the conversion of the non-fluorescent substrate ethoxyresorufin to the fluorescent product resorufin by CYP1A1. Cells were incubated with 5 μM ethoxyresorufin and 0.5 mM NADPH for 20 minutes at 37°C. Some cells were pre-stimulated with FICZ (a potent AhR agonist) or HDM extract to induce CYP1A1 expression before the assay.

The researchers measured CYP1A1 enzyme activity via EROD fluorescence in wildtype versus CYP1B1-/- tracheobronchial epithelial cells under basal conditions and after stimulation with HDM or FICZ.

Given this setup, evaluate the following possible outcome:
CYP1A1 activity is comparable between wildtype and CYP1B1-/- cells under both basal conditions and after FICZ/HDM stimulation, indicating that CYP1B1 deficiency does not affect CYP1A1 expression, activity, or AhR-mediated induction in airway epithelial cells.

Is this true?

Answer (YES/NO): NO